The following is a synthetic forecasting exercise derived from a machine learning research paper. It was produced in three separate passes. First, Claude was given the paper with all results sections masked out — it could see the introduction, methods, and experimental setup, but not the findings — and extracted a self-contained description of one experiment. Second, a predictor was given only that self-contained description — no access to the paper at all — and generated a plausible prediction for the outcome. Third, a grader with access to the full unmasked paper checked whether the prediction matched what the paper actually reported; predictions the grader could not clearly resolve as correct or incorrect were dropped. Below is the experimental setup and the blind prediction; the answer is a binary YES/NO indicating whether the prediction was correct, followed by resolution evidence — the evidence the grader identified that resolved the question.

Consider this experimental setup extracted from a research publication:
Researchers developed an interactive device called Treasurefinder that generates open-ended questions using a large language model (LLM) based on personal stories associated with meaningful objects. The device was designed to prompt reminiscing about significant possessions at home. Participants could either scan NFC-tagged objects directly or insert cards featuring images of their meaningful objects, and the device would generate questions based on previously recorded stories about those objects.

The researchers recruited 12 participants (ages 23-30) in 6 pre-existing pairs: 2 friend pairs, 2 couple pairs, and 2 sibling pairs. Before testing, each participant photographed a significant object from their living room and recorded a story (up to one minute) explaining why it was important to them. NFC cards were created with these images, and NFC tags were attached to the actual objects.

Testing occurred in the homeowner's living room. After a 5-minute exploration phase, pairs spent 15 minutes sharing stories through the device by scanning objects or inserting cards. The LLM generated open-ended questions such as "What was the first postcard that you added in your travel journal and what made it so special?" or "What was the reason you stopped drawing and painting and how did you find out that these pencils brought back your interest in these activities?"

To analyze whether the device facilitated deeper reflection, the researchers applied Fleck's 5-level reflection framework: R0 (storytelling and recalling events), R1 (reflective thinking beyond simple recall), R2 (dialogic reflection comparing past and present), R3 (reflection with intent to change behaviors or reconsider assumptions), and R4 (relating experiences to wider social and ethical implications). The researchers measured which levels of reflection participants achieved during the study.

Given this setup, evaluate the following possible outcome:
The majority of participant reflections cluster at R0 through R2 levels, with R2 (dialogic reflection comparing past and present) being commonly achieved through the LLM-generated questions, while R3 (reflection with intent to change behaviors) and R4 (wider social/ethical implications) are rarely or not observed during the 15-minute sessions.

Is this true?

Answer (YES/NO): NO